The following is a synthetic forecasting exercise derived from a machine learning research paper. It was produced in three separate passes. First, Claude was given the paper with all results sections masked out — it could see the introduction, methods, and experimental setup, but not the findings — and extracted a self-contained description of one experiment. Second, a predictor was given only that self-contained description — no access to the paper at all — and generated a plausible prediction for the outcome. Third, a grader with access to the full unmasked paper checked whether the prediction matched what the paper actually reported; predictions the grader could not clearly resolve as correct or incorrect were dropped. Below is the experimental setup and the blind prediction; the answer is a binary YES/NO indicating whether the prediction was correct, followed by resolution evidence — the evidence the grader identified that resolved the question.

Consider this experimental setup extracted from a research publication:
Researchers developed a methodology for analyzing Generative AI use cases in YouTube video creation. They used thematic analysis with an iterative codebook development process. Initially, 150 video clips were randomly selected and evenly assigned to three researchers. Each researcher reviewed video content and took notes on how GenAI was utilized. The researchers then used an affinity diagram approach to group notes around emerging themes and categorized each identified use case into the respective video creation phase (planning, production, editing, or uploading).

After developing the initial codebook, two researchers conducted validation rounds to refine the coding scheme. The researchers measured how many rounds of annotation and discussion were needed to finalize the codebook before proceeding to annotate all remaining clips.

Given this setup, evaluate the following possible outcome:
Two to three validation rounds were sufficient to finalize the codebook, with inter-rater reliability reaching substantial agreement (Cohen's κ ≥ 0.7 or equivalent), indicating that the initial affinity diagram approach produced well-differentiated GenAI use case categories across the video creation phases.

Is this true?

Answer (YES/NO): NO